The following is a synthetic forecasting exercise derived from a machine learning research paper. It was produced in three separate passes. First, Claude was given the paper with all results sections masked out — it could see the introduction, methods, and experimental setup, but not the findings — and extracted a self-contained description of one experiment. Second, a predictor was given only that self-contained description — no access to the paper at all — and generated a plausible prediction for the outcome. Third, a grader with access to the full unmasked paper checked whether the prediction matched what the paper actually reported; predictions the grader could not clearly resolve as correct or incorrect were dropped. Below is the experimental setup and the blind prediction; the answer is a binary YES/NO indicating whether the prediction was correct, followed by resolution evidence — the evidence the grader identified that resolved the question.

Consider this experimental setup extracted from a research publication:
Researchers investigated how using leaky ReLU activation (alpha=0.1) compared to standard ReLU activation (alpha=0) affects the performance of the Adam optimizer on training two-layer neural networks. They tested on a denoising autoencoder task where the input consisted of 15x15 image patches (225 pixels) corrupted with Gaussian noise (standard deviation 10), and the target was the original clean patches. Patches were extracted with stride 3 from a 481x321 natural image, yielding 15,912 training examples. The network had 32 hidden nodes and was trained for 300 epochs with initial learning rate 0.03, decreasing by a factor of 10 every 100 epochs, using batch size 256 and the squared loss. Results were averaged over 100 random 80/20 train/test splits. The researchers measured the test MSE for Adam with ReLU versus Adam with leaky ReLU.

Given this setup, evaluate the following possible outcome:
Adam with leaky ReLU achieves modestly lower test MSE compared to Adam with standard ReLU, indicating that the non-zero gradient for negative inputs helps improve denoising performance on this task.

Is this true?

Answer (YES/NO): YES